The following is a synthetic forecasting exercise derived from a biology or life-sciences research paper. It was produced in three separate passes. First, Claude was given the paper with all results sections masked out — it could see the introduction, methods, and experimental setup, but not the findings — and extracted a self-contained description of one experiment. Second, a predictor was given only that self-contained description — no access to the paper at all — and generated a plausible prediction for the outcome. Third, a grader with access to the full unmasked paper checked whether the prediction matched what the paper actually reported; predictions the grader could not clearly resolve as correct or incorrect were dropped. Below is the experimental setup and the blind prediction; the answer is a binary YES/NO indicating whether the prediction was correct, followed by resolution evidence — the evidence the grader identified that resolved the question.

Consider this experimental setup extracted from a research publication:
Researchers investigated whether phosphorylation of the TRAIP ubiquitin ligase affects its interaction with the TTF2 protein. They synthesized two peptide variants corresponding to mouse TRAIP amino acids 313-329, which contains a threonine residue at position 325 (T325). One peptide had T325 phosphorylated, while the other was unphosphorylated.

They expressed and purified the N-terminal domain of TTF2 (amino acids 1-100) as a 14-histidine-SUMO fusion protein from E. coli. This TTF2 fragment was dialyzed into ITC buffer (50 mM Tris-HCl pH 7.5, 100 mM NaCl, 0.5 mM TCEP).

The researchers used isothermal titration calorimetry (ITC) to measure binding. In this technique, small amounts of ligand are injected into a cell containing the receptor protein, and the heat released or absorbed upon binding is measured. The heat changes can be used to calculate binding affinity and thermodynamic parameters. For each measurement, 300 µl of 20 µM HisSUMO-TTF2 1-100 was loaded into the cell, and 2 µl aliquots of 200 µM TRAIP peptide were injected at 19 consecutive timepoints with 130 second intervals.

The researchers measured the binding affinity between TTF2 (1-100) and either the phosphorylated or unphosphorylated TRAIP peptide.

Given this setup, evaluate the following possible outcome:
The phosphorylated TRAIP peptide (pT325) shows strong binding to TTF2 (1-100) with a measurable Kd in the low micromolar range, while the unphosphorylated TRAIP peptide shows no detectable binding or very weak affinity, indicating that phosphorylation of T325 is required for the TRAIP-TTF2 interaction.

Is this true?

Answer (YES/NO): YES